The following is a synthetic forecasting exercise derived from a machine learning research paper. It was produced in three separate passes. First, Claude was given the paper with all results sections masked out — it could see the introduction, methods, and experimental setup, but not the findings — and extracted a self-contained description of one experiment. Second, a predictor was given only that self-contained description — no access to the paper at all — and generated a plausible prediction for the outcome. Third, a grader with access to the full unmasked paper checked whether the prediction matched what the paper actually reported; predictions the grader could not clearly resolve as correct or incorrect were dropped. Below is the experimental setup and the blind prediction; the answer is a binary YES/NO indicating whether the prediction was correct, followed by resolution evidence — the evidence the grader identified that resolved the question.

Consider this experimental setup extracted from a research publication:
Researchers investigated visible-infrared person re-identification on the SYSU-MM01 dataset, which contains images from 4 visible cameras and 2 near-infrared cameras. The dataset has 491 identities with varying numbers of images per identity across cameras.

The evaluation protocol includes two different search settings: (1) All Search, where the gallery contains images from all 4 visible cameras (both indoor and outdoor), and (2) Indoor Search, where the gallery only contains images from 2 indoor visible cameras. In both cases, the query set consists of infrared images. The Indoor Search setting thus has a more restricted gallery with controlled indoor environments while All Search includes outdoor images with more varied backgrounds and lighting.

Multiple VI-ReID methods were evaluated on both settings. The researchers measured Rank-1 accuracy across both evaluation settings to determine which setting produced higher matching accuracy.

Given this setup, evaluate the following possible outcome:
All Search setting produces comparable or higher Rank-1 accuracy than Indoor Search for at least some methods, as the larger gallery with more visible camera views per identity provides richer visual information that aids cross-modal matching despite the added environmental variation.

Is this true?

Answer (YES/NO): NO